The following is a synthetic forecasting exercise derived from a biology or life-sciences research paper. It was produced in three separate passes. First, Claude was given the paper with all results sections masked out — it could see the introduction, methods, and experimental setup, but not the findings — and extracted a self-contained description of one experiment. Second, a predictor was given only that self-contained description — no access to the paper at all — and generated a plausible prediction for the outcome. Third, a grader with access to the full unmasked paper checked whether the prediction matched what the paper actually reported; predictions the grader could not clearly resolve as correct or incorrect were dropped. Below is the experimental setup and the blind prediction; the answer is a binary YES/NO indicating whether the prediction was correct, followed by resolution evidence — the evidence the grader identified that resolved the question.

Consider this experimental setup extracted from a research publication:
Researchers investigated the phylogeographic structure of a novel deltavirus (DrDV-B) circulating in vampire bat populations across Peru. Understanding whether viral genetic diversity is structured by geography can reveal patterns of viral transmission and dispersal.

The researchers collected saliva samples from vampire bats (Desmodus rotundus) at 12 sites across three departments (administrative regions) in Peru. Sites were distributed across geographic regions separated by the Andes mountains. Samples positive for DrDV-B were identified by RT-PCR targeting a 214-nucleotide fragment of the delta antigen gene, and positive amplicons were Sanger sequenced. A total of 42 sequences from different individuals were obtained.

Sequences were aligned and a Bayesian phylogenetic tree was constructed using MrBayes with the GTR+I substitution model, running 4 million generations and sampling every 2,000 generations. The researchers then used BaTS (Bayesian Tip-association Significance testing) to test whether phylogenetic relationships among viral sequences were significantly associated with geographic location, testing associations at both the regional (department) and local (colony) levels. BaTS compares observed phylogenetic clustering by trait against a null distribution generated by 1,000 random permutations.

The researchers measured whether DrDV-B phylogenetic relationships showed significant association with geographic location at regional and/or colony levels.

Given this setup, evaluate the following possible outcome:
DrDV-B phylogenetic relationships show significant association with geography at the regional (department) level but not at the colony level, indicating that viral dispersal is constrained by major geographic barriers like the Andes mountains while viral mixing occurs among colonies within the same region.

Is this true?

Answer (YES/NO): NO